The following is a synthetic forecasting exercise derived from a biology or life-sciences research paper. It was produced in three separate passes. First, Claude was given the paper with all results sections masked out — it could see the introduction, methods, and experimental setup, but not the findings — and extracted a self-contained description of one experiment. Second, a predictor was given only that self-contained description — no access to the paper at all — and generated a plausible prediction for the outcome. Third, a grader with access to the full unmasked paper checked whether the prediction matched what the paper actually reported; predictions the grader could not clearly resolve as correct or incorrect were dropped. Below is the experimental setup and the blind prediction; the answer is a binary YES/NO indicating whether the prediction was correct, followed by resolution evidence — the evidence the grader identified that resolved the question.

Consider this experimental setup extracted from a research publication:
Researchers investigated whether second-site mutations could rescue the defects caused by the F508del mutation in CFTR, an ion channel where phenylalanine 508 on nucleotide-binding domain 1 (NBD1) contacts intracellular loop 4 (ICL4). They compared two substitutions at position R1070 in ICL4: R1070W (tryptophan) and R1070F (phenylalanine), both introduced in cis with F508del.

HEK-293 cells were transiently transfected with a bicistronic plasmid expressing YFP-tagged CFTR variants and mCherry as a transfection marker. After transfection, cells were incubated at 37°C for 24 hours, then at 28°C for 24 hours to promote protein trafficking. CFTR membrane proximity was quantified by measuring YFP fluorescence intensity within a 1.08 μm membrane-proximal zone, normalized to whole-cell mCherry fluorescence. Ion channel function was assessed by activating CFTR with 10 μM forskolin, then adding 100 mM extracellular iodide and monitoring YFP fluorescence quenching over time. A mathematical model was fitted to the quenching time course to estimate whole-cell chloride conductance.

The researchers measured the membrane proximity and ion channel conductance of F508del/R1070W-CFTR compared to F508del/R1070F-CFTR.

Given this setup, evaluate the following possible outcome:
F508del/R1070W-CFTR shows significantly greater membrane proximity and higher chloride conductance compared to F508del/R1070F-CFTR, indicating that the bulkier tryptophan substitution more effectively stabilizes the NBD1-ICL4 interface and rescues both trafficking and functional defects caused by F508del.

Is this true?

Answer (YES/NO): YES